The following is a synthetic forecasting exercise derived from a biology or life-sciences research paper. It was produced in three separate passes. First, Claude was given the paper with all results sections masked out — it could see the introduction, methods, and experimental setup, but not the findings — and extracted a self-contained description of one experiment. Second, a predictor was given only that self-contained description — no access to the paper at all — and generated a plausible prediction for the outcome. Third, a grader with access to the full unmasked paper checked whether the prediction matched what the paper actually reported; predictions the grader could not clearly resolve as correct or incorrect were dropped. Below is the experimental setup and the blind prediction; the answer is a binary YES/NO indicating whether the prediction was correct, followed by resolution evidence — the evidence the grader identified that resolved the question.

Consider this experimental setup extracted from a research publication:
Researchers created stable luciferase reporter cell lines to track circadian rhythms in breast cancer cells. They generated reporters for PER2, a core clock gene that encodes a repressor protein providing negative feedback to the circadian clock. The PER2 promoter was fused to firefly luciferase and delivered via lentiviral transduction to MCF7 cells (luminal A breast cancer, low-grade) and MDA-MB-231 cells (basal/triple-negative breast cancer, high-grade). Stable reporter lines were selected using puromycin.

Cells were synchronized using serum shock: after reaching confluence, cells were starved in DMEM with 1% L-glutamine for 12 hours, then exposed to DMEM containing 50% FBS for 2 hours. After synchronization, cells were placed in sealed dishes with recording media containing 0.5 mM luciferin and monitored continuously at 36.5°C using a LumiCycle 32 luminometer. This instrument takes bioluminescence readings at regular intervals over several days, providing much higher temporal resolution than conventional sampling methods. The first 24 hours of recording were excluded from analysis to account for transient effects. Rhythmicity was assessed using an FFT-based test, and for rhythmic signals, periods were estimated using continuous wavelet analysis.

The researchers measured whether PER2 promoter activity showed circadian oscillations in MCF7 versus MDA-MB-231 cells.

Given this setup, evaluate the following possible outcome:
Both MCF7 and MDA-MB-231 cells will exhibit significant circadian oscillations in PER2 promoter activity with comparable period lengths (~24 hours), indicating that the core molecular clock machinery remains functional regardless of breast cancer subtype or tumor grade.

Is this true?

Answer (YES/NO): NO